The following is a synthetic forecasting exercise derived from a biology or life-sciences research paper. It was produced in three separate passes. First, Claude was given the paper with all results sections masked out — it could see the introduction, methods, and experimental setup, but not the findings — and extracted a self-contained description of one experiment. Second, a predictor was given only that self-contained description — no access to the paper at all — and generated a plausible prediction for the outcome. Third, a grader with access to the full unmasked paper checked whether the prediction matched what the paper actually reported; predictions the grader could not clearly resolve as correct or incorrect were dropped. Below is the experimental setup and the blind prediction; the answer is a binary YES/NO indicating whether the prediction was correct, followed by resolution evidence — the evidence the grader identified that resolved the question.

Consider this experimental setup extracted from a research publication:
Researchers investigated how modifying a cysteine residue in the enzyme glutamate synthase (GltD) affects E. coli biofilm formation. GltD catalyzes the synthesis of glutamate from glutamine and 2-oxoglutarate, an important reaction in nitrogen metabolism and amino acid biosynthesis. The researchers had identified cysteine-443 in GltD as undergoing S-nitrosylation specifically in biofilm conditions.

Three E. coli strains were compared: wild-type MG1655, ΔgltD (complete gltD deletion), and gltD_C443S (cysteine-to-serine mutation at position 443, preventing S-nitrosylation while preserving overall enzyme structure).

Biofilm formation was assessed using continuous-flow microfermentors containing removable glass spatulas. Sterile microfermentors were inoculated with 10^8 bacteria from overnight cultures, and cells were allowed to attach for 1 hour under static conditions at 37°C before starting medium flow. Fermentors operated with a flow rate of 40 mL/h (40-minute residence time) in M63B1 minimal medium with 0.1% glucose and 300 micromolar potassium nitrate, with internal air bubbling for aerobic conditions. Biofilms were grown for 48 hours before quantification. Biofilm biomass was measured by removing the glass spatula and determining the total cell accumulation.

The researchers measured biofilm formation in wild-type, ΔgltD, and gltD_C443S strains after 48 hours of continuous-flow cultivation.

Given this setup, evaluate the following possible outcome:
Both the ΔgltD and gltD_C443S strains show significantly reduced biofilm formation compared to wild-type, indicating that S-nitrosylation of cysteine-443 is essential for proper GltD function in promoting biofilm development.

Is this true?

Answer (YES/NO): NO